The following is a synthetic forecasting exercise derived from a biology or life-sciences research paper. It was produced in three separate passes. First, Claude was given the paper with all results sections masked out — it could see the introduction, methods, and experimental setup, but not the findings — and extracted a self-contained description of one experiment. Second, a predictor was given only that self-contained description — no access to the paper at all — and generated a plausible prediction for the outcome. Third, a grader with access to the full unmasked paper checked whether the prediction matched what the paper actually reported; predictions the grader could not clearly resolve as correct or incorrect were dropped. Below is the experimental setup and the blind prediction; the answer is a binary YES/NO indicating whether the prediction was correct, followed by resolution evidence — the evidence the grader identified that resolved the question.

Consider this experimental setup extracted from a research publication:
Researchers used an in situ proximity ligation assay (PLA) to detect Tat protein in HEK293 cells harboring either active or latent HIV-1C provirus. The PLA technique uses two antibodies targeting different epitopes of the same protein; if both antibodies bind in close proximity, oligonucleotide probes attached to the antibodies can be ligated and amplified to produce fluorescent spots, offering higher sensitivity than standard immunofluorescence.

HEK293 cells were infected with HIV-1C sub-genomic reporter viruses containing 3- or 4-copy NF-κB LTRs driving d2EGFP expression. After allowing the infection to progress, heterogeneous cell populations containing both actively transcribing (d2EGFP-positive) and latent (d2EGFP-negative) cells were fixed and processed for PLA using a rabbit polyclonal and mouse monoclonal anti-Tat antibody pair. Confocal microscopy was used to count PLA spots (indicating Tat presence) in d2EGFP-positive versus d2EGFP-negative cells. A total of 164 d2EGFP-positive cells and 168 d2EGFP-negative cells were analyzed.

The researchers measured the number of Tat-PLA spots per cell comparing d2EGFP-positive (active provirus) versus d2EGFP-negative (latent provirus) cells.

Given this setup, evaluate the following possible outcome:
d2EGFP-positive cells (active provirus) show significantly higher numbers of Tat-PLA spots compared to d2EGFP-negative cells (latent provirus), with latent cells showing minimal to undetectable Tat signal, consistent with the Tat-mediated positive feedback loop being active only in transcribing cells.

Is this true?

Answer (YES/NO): NO